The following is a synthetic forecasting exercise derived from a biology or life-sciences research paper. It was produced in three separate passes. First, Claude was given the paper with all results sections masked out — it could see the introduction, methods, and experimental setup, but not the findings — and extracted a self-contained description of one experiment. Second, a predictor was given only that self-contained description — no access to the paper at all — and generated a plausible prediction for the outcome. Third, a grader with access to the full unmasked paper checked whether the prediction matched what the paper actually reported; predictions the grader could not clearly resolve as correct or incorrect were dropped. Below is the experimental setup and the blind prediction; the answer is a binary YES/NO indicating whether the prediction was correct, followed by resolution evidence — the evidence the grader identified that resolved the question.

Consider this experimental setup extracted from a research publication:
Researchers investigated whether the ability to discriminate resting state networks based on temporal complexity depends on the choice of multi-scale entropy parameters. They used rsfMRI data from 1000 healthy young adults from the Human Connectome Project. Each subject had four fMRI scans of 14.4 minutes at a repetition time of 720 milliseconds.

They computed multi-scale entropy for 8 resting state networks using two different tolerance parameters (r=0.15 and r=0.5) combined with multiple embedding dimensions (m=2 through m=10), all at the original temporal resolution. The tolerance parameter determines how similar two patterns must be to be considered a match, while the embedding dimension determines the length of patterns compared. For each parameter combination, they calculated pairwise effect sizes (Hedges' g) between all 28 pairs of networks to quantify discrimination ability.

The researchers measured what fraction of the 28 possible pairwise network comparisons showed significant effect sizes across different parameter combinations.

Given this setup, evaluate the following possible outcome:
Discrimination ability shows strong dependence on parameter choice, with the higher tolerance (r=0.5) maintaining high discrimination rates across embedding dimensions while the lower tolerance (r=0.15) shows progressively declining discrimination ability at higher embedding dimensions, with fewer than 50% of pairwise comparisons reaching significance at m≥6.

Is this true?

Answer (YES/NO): NO